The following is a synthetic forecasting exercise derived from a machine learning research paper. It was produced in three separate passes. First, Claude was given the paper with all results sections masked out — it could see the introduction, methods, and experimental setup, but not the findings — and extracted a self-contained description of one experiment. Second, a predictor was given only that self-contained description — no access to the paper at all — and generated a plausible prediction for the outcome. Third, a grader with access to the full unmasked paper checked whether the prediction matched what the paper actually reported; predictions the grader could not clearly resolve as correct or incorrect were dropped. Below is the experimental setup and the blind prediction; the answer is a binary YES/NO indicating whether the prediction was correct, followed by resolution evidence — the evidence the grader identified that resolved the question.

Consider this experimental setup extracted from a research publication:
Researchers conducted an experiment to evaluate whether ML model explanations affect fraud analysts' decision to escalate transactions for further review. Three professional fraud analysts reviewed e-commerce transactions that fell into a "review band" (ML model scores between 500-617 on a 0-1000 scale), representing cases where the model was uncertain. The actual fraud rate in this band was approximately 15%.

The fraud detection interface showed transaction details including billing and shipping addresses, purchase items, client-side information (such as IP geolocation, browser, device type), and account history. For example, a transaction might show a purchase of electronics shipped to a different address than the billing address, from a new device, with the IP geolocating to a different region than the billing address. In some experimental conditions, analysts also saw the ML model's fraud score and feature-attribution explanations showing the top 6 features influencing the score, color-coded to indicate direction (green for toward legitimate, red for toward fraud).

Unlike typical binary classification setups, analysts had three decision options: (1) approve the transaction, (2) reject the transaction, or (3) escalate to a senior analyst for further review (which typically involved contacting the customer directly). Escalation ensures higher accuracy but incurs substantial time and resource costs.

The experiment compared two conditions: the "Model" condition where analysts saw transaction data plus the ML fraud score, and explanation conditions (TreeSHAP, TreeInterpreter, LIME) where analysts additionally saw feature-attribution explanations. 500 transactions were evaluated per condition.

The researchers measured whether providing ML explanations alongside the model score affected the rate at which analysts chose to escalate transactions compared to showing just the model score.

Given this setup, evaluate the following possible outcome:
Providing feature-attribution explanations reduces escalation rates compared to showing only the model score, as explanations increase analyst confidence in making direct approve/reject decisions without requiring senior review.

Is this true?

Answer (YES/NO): NO